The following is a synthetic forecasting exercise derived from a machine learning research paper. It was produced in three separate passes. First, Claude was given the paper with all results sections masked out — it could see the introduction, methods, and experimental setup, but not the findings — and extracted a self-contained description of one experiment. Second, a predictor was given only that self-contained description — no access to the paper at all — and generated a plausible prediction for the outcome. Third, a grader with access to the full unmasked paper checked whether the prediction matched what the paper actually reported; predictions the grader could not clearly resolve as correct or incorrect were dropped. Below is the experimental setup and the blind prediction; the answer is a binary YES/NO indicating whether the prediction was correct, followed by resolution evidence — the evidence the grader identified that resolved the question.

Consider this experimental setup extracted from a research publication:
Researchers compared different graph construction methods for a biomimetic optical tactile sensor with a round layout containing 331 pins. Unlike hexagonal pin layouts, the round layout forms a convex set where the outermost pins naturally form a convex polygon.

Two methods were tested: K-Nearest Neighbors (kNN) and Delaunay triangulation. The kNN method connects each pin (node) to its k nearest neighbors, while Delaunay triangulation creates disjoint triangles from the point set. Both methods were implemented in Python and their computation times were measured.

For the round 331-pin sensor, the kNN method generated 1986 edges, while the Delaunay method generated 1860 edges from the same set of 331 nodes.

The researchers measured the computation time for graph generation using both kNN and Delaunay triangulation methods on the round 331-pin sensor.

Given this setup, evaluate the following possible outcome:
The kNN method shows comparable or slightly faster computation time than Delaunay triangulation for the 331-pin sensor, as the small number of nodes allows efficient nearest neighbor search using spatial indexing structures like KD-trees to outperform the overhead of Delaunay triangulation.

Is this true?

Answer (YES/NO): NO